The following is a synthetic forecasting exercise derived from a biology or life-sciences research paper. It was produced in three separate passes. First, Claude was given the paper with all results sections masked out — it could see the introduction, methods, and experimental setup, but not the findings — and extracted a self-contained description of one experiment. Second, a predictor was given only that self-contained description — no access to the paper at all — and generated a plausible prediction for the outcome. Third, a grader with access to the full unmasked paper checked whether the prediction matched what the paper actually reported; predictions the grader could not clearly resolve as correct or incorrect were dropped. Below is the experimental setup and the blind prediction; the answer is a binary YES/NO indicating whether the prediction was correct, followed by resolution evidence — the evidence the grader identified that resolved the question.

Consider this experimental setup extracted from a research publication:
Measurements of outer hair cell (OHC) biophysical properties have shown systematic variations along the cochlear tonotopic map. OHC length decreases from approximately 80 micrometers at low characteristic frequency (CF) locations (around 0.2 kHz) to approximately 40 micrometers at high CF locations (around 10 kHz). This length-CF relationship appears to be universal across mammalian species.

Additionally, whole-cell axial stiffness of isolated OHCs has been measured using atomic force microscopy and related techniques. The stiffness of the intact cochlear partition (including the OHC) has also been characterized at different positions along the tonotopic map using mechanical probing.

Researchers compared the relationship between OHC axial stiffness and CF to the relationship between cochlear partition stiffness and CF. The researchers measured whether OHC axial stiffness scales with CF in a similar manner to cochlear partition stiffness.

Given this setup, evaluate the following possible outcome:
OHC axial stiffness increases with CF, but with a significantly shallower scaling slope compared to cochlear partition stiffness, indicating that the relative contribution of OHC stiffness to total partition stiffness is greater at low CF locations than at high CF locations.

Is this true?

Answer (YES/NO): NO